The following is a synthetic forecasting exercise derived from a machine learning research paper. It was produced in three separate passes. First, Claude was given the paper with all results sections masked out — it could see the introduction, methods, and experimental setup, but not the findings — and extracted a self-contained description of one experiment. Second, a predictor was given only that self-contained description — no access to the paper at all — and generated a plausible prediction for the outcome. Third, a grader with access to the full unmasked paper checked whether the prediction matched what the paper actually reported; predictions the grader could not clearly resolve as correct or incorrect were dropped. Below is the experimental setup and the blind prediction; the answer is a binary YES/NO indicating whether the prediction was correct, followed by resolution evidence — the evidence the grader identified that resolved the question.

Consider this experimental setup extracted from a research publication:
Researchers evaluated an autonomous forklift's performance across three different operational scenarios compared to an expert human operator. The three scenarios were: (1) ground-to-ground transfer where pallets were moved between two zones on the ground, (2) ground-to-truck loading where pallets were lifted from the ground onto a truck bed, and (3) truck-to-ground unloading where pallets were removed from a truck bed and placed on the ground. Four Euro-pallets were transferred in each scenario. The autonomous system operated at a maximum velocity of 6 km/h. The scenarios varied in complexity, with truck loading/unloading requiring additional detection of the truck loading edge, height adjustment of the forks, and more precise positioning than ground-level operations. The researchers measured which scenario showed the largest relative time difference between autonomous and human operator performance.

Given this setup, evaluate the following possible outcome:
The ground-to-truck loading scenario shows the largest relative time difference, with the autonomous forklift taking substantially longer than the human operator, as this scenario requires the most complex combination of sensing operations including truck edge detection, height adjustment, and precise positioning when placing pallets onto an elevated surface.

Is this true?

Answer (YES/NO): NO